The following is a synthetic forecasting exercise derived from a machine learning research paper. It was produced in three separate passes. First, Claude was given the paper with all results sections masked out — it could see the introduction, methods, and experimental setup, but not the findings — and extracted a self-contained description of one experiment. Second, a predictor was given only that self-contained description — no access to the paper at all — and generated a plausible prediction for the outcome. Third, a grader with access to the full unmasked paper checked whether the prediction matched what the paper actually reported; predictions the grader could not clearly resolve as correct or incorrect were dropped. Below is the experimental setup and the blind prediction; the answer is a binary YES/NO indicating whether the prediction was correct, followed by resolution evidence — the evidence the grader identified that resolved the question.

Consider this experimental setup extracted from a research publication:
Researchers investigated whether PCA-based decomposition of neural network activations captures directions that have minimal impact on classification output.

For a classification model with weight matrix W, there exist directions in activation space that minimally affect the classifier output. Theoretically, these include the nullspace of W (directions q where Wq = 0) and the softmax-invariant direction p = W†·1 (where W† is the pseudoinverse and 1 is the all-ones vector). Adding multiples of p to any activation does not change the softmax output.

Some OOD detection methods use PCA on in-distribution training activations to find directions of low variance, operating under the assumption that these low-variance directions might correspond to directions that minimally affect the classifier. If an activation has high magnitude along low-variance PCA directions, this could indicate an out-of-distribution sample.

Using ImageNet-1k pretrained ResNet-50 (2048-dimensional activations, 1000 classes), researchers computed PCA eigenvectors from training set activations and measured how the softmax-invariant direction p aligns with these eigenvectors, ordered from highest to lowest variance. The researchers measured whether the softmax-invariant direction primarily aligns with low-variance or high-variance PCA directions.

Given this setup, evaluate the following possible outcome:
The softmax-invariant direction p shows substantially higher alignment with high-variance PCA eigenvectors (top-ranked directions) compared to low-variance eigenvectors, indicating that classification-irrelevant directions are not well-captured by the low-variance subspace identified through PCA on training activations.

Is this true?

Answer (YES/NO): YES